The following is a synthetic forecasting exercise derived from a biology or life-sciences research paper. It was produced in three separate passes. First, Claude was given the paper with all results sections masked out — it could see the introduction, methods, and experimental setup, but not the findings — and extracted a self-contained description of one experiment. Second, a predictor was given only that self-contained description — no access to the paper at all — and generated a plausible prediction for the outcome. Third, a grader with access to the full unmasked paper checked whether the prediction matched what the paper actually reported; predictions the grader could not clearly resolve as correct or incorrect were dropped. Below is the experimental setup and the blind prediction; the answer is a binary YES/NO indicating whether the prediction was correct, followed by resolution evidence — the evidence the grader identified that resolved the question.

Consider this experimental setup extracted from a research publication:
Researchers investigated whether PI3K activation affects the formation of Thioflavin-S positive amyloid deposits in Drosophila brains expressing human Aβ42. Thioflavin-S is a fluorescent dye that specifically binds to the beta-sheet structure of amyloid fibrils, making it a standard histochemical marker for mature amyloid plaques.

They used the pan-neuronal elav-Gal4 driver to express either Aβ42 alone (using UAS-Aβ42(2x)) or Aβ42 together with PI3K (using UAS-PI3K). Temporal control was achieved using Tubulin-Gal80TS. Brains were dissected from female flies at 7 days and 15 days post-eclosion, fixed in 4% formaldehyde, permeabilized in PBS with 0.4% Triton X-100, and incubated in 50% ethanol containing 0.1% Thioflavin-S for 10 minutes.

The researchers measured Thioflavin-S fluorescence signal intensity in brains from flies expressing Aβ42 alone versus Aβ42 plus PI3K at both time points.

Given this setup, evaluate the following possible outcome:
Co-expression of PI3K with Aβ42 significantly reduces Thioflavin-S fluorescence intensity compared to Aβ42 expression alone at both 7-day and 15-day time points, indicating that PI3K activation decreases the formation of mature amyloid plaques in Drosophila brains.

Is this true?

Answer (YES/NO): NO